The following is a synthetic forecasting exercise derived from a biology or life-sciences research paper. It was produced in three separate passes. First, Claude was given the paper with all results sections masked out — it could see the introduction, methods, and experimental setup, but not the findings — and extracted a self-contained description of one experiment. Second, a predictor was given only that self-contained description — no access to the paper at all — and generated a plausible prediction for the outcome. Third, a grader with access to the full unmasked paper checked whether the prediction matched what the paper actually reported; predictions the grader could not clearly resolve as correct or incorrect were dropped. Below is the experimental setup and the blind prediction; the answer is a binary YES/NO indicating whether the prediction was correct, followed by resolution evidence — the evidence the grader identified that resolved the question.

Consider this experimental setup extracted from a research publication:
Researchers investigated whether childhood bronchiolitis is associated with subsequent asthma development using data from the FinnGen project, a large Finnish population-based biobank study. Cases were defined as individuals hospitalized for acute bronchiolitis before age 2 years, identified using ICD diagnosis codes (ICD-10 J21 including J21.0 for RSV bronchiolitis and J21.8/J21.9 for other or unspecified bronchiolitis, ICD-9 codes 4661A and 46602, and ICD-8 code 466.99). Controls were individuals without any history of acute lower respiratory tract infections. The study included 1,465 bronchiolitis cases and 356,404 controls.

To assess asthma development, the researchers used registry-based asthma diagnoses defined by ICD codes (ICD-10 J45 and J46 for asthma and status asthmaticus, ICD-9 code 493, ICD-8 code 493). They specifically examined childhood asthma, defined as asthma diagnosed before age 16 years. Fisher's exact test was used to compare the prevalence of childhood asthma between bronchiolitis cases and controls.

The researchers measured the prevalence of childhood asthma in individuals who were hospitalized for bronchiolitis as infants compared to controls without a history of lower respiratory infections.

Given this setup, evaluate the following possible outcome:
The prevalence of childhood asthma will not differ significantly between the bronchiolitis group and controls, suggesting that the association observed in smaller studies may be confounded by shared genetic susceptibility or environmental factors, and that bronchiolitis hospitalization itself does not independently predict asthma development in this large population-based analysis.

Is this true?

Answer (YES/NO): NO